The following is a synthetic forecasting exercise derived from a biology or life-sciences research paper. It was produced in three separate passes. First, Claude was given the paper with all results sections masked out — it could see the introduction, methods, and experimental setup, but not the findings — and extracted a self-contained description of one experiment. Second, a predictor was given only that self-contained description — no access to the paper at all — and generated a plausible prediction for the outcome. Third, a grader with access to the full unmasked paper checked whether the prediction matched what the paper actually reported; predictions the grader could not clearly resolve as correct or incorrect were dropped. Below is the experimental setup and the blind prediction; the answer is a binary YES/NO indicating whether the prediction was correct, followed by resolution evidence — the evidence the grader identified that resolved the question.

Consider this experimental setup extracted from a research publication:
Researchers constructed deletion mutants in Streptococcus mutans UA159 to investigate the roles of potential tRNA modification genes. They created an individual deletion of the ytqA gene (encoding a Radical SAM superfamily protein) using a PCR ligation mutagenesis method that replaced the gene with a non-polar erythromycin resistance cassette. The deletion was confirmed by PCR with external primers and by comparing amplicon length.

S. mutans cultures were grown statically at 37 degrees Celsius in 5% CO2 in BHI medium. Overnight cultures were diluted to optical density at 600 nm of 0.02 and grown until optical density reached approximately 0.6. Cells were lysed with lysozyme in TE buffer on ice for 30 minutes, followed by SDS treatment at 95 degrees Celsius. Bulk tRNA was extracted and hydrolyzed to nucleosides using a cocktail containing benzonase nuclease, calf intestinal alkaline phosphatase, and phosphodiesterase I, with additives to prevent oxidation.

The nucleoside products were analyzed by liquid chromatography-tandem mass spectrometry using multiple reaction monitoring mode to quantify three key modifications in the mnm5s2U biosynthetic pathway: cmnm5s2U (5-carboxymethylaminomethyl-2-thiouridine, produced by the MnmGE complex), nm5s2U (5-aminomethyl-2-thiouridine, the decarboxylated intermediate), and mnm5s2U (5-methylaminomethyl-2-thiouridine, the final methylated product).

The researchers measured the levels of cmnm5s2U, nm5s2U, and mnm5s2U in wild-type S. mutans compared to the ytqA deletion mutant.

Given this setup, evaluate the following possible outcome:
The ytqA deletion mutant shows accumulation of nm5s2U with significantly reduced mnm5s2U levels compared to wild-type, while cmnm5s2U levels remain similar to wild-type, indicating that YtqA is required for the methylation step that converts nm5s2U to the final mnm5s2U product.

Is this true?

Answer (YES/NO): NO